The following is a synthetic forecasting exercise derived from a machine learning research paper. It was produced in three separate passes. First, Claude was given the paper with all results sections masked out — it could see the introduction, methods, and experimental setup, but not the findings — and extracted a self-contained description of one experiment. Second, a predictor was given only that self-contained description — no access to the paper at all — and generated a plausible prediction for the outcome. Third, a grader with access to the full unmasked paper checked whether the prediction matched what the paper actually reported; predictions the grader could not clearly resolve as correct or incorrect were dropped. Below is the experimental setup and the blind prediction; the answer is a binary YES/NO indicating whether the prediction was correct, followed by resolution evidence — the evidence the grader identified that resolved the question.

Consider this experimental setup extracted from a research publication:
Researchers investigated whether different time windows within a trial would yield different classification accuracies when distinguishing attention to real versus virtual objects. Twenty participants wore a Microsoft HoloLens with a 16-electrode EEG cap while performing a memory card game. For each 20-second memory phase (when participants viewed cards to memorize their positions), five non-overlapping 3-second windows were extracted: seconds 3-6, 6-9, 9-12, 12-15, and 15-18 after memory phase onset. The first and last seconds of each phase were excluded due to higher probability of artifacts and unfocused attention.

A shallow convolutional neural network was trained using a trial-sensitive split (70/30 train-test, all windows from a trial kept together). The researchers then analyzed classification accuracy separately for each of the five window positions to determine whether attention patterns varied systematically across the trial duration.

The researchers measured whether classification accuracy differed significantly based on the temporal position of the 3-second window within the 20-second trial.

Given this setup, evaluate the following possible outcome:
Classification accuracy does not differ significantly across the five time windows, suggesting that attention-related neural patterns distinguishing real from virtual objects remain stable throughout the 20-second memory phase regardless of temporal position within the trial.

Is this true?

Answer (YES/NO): NO